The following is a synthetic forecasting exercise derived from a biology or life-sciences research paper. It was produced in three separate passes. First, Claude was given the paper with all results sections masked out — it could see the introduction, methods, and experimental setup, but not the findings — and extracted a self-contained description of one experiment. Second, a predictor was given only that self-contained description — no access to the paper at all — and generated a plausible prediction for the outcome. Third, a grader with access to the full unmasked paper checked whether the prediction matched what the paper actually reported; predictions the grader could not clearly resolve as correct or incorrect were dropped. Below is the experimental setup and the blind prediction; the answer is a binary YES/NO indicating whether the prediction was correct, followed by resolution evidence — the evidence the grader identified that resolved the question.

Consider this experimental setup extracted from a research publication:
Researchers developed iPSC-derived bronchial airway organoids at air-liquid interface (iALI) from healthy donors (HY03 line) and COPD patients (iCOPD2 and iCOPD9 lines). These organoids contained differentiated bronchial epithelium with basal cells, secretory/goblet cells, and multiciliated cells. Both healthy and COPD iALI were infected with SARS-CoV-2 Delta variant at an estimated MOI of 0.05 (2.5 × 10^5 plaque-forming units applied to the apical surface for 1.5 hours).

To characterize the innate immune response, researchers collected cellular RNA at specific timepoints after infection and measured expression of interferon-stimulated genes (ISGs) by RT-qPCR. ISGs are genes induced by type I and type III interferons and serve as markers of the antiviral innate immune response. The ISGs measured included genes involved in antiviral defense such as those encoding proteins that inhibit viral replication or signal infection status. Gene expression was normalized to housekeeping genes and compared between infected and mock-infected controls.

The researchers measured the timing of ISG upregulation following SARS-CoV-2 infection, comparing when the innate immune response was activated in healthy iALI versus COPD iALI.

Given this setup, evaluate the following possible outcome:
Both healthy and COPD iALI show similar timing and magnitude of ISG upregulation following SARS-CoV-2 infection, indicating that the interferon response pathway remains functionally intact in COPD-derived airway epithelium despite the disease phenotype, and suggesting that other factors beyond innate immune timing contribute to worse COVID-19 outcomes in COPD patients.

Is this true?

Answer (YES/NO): NO